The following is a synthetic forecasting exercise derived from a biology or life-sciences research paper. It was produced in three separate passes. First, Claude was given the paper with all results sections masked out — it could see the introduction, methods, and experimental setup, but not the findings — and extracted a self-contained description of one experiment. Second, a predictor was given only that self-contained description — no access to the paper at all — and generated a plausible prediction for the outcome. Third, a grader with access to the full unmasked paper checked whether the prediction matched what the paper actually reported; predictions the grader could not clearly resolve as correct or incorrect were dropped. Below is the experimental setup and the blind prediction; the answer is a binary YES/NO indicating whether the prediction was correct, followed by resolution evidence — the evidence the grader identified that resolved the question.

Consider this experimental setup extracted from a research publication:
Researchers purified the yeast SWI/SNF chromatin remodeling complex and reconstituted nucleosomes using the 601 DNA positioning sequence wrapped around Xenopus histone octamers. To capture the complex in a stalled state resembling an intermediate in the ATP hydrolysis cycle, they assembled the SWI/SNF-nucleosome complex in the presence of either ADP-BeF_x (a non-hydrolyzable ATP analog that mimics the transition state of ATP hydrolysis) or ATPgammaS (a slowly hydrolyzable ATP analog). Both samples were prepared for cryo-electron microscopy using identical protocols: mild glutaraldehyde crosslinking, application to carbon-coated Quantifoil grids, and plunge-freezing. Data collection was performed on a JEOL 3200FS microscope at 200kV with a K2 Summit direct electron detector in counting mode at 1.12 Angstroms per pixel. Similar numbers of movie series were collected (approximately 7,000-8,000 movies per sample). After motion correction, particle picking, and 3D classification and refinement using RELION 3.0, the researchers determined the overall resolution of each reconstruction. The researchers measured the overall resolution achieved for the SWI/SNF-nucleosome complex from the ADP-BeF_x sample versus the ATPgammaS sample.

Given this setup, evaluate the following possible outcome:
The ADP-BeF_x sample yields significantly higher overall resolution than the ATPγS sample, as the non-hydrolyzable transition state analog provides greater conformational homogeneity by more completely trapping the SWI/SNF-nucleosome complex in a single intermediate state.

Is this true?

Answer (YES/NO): NO